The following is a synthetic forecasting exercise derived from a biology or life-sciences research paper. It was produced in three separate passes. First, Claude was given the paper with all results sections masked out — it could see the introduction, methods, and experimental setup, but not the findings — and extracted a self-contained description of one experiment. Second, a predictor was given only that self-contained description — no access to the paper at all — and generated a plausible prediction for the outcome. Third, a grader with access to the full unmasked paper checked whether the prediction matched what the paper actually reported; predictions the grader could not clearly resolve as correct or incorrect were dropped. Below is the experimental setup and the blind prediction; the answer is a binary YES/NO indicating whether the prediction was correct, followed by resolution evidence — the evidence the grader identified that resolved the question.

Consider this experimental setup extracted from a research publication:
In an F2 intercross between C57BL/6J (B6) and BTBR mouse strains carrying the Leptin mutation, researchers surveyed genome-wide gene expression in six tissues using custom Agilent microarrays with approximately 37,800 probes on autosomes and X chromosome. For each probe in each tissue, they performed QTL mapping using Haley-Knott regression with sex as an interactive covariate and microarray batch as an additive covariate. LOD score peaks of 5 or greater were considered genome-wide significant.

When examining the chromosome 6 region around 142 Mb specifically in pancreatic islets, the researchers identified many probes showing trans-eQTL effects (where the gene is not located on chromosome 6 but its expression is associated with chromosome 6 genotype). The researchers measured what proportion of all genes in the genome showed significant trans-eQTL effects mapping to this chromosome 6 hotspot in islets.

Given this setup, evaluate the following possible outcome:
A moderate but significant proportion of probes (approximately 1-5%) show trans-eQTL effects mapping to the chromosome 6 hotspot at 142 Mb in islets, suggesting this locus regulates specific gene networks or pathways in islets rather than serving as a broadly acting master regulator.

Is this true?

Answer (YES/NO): NO